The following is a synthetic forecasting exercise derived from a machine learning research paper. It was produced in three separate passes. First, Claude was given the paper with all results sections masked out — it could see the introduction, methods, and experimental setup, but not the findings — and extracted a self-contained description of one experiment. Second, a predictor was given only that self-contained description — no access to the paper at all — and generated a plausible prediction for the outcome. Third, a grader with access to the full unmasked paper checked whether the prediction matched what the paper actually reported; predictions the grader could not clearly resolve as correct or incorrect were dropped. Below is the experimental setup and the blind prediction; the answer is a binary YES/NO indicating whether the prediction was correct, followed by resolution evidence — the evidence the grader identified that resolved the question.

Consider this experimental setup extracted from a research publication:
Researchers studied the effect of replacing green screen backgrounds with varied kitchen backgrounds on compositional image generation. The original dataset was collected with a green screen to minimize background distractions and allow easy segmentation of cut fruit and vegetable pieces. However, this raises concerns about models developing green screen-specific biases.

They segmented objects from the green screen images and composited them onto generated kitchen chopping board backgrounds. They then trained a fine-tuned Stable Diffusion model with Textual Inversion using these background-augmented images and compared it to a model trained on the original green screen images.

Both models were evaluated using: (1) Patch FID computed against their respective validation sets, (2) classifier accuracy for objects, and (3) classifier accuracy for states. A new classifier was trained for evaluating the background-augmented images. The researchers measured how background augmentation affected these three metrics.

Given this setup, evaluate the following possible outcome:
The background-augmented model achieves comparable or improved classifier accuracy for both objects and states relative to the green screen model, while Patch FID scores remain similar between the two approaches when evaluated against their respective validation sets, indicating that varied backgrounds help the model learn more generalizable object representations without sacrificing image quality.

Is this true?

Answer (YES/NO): NO